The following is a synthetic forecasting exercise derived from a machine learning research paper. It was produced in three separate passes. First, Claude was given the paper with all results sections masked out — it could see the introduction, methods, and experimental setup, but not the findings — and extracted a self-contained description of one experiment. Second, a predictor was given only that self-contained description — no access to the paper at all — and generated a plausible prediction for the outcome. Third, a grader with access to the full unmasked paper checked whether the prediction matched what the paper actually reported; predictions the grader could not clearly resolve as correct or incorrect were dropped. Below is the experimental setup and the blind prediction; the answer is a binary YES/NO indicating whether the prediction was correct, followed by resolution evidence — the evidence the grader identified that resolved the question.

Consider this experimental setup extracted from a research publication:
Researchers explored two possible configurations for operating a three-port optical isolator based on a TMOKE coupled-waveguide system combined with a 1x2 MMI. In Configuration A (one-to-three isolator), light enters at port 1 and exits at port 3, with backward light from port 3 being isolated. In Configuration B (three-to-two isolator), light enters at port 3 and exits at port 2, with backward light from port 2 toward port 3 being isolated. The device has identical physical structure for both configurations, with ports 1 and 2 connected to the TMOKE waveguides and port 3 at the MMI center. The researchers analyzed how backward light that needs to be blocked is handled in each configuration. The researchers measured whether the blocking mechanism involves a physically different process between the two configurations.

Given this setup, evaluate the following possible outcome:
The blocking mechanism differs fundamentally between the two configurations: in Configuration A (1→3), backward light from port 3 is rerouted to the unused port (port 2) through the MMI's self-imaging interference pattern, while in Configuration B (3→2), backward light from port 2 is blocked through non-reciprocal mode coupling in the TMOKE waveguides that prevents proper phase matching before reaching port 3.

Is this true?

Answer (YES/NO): NO